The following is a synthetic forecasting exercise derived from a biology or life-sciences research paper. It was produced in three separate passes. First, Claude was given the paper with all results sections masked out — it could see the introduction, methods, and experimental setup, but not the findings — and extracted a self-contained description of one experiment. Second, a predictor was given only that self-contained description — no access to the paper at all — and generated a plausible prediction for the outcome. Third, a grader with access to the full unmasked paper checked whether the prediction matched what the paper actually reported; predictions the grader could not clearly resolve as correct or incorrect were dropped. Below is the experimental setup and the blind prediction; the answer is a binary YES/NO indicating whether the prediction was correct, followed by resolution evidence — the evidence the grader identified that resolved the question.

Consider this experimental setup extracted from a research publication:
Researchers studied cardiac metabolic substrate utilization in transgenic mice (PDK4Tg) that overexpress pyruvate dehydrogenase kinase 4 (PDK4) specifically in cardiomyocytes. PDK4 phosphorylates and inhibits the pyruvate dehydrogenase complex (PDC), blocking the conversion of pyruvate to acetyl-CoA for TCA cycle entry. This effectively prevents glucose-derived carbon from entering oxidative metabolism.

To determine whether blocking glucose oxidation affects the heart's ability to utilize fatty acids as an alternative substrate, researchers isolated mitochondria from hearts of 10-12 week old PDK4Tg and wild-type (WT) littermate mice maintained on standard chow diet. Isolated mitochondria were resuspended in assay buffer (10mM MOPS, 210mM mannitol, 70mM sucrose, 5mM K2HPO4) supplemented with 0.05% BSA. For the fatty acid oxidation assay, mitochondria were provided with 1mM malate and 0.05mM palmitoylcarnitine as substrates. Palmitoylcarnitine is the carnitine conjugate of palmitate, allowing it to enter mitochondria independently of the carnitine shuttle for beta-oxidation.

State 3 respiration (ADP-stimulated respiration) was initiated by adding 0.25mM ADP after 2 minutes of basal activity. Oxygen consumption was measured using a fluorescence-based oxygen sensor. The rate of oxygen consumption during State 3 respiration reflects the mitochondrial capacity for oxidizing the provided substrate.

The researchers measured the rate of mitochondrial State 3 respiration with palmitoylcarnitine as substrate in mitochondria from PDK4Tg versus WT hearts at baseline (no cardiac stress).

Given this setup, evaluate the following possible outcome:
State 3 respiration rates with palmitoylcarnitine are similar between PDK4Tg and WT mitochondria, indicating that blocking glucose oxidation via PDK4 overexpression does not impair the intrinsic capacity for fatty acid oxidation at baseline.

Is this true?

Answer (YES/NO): YES